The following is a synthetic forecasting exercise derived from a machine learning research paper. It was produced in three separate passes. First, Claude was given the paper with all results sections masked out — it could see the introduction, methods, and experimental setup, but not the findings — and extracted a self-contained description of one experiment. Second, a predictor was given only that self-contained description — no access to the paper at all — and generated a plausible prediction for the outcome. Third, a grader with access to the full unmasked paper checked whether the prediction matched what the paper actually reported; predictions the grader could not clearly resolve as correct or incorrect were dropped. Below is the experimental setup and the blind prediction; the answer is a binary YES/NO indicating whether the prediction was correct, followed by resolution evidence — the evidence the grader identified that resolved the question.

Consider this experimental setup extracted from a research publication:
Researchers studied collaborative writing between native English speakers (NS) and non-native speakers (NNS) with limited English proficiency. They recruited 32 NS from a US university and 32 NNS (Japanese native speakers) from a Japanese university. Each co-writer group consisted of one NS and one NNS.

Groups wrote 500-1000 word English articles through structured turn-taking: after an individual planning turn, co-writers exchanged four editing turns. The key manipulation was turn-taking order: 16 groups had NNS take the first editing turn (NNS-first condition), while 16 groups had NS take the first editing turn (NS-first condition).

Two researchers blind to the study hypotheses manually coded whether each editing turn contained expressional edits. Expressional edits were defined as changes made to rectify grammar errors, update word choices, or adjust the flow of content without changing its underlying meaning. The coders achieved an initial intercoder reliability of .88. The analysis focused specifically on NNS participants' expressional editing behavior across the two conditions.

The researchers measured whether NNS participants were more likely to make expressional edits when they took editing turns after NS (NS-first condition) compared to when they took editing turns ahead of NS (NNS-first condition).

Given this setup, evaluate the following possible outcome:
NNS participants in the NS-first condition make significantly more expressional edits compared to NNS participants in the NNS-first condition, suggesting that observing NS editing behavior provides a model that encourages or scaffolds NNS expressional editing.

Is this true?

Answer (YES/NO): NO